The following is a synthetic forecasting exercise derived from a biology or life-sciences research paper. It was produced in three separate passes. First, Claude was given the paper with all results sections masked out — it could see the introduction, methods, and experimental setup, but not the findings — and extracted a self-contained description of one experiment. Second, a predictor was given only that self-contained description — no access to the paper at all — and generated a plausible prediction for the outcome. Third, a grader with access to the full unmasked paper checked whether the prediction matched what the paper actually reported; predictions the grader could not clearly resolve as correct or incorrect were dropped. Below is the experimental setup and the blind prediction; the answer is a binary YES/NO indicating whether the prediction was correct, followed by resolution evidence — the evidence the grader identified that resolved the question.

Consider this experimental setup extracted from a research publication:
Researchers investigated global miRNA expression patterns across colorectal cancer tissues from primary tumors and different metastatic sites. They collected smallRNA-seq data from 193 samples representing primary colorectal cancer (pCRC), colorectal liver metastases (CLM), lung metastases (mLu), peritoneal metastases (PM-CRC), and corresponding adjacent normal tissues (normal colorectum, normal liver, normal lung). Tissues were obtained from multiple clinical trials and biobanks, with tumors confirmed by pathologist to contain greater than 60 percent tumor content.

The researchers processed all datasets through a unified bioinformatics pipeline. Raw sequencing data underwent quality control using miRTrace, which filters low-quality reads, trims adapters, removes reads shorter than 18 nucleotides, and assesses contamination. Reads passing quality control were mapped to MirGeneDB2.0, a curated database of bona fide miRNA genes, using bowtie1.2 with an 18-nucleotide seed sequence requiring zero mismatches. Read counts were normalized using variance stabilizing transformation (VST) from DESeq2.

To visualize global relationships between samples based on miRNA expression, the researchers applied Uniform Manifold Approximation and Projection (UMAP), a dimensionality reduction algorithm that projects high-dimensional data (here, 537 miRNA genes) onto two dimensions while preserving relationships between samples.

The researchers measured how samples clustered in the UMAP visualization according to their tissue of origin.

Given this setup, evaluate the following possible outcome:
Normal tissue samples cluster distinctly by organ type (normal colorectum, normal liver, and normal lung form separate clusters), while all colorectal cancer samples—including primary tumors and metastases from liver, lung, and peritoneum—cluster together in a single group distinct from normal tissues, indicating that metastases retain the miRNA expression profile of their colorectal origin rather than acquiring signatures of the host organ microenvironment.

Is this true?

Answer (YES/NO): NO